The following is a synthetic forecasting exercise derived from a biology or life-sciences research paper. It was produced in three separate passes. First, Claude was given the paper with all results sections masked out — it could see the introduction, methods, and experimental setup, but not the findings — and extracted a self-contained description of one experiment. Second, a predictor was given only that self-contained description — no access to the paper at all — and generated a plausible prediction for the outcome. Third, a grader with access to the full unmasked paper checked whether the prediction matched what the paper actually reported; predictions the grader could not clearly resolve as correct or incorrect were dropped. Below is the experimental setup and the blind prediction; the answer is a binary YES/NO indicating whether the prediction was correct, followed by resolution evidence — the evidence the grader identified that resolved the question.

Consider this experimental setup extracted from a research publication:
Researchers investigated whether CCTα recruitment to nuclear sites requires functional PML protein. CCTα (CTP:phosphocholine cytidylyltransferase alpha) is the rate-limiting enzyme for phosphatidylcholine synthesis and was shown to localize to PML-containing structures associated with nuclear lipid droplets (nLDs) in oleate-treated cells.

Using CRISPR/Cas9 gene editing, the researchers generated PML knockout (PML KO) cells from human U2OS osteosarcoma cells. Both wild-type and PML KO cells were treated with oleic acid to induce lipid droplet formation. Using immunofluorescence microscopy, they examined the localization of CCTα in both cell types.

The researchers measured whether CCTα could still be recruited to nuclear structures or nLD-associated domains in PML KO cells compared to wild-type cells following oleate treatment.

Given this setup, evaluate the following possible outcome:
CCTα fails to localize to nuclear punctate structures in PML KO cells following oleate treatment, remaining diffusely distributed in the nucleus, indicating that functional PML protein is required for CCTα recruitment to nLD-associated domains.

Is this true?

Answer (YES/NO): NO